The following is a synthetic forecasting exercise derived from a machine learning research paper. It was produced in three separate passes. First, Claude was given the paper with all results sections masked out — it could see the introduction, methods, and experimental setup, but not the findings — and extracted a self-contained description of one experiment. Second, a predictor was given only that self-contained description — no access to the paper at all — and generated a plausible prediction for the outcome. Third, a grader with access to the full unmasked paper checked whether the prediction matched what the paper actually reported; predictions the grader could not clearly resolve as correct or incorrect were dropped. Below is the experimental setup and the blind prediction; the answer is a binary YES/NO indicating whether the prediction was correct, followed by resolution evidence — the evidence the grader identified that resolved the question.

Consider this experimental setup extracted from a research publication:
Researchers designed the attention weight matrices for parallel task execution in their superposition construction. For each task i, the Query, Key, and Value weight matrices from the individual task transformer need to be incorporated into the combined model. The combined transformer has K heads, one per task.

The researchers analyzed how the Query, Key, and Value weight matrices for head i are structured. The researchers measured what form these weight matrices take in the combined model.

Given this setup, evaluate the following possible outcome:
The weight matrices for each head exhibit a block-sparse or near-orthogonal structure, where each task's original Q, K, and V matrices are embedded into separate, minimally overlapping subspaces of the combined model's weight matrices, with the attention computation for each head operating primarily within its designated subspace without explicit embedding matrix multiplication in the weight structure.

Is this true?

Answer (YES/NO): YES